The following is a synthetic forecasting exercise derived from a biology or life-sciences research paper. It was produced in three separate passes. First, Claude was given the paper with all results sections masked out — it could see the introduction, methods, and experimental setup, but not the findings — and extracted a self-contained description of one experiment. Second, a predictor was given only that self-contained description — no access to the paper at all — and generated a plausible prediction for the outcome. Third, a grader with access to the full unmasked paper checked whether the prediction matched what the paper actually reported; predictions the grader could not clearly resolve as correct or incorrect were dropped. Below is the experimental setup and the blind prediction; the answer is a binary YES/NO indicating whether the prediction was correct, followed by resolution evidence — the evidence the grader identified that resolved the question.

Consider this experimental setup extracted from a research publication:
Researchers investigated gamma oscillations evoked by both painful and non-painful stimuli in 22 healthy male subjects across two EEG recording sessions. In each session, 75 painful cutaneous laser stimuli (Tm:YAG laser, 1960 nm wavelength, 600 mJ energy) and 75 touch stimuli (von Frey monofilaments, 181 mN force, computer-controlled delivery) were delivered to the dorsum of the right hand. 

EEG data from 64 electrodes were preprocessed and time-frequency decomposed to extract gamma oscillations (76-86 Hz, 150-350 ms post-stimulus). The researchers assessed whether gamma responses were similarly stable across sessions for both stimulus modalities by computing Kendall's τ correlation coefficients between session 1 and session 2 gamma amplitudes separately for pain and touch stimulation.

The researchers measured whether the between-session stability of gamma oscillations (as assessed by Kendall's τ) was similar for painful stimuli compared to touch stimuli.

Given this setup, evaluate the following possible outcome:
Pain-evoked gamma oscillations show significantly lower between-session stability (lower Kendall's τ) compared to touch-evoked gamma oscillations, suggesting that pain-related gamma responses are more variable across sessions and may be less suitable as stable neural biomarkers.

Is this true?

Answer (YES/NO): NO